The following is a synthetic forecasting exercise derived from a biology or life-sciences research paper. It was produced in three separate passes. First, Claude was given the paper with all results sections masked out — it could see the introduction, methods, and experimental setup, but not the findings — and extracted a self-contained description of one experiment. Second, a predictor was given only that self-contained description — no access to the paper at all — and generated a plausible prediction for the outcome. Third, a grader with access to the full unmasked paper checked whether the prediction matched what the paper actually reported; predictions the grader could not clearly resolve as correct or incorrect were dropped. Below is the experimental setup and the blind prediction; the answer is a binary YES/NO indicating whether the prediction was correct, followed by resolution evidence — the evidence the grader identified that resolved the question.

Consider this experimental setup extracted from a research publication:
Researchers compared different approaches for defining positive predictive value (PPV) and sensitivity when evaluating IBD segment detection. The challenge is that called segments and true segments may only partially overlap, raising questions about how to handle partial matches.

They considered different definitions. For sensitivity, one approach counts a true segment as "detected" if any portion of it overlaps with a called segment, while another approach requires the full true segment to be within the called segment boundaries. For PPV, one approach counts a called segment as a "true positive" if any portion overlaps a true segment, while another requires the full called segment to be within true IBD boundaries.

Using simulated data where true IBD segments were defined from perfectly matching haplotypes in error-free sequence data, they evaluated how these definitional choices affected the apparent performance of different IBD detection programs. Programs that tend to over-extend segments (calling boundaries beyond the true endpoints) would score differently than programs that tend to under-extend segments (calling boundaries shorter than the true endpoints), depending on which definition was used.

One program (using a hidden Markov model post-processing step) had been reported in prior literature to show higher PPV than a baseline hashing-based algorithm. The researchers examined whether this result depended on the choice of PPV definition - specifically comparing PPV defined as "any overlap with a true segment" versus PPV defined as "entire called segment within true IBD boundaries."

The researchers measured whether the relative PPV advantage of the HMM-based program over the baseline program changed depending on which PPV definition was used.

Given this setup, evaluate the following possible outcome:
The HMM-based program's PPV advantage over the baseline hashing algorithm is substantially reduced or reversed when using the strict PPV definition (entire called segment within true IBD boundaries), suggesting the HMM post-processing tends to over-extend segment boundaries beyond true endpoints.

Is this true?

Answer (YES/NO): NO